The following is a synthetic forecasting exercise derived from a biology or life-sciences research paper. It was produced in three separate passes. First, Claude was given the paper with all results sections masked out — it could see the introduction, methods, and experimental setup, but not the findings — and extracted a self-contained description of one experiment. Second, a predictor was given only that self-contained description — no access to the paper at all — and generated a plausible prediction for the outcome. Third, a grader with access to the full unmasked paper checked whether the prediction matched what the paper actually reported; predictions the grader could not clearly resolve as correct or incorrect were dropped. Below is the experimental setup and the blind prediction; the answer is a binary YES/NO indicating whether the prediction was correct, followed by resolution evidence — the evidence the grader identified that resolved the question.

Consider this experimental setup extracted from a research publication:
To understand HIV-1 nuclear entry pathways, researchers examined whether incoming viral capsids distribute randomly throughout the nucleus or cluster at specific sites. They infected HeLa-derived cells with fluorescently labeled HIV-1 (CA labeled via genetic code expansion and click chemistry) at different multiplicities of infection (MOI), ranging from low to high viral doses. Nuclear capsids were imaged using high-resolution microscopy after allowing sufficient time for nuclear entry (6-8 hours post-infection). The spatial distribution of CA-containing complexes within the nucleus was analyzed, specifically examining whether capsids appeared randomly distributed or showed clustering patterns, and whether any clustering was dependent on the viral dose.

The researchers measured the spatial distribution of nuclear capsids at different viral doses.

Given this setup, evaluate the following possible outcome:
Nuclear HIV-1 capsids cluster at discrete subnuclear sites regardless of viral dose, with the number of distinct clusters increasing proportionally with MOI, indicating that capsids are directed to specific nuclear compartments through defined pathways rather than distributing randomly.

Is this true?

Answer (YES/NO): NO